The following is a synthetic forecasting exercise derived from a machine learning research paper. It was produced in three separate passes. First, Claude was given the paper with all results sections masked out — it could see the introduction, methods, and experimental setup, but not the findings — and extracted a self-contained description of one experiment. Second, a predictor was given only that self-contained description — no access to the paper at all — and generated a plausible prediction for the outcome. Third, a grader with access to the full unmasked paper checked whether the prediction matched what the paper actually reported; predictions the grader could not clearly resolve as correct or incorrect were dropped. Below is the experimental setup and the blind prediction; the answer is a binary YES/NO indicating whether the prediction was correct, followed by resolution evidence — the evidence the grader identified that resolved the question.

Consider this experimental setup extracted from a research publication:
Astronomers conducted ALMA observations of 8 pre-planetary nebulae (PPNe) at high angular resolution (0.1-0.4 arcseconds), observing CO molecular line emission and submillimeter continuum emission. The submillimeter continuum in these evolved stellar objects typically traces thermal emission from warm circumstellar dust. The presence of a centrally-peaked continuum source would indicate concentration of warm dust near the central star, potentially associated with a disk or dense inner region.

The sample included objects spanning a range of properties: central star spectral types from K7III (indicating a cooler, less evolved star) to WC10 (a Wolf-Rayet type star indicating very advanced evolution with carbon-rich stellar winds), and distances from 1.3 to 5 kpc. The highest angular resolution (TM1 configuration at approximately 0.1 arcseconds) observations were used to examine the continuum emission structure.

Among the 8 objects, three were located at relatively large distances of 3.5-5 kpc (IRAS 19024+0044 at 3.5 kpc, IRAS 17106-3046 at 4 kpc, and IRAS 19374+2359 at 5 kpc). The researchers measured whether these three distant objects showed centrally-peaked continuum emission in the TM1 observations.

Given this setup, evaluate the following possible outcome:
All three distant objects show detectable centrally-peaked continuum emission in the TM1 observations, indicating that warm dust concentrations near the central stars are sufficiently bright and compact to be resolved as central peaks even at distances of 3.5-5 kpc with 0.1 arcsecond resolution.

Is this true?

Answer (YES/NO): NO